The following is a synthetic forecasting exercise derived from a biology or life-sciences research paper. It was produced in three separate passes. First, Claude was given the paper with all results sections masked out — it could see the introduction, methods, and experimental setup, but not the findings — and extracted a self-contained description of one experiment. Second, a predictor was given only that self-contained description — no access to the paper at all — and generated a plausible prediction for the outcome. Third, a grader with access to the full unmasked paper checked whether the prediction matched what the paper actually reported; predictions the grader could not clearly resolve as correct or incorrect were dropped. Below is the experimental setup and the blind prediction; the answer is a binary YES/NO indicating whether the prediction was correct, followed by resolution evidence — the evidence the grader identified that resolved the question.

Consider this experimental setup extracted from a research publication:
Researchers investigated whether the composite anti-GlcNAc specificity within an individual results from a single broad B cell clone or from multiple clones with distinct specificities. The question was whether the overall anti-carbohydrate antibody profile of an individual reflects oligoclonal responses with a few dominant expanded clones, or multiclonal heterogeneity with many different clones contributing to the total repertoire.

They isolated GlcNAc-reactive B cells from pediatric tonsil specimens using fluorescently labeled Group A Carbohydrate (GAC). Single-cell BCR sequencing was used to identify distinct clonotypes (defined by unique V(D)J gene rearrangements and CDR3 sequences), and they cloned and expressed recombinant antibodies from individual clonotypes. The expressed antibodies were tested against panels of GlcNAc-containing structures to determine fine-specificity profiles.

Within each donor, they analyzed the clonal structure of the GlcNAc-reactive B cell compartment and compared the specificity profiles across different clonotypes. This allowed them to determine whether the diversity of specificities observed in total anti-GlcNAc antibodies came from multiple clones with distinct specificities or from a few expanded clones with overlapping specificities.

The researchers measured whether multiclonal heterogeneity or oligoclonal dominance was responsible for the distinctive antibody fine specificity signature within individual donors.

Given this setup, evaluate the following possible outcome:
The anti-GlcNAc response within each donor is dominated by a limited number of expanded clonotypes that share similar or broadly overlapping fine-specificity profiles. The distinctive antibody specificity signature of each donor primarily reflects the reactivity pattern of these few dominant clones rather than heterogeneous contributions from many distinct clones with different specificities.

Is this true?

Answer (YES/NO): NO